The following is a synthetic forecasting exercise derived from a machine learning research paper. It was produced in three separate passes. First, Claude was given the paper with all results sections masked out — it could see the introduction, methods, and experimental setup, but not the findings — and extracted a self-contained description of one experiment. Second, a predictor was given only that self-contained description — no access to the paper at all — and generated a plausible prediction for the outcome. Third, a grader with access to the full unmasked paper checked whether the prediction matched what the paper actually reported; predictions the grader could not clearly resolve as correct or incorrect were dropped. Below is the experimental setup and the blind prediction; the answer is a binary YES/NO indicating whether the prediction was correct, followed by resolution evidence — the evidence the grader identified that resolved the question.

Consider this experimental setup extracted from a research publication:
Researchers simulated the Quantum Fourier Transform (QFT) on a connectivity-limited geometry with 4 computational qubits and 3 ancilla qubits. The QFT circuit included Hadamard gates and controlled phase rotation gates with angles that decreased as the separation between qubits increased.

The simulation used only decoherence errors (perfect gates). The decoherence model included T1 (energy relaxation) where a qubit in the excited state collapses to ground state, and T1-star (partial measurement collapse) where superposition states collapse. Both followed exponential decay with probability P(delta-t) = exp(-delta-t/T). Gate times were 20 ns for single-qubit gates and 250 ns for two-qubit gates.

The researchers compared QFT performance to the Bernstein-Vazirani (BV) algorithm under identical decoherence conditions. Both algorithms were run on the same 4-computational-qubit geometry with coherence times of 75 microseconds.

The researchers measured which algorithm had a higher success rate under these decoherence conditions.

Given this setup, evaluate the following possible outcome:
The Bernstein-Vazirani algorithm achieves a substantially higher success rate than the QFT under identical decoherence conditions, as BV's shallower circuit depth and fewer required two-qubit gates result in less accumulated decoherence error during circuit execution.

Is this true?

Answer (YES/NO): YES